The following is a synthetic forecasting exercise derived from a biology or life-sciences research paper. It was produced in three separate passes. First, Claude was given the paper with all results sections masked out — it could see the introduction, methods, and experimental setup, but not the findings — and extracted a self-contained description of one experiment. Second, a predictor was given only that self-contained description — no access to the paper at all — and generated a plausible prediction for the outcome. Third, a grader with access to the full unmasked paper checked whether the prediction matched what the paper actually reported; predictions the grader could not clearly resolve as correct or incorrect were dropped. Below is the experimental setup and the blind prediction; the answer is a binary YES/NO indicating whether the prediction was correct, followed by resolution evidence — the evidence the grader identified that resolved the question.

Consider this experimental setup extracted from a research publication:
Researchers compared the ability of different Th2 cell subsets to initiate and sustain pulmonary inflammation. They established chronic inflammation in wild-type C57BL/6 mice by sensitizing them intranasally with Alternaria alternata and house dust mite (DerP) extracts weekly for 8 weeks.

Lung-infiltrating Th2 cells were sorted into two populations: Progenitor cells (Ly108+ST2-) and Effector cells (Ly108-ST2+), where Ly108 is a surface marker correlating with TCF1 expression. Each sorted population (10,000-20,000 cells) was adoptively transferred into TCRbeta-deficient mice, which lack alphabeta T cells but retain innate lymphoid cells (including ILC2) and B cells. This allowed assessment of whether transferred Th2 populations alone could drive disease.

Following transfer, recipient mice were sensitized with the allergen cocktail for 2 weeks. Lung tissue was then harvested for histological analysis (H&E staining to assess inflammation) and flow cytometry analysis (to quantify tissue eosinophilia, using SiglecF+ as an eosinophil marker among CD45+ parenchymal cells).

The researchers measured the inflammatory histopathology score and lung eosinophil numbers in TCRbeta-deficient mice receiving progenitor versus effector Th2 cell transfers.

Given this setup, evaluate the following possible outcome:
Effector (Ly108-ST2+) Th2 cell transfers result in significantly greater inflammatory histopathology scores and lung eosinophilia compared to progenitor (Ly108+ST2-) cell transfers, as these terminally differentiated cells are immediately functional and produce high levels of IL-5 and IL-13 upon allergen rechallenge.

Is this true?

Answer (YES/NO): NO